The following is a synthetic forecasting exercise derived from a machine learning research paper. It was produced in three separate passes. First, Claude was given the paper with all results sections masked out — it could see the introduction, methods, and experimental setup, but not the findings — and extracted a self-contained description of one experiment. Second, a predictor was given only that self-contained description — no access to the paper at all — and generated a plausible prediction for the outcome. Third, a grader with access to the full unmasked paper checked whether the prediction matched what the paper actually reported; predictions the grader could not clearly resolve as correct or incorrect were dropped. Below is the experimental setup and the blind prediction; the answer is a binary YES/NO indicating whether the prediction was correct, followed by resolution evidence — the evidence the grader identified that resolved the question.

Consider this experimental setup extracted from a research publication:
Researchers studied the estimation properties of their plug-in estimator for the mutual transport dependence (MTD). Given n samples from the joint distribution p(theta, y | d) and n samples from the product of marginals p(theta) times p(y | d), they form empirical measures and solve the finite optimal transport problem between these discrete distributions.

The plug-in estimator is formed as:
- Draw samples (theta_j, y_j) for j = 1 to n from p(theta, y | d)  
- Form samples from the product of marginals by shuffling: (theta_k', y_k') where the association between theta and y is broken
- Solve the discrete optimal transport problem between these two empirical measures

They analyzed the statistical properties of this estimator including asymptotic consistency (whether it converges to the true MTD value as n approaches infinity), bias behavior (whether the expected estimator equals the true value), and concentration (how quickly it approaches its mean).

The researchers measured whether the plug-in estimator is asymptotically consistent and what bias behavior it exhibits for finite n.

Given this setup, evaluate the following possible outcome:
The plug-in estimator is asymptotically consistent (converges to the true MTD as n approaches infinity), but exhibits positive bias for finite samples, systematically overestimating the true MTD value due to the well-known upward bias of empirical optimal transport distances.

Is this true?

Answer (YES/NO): YES